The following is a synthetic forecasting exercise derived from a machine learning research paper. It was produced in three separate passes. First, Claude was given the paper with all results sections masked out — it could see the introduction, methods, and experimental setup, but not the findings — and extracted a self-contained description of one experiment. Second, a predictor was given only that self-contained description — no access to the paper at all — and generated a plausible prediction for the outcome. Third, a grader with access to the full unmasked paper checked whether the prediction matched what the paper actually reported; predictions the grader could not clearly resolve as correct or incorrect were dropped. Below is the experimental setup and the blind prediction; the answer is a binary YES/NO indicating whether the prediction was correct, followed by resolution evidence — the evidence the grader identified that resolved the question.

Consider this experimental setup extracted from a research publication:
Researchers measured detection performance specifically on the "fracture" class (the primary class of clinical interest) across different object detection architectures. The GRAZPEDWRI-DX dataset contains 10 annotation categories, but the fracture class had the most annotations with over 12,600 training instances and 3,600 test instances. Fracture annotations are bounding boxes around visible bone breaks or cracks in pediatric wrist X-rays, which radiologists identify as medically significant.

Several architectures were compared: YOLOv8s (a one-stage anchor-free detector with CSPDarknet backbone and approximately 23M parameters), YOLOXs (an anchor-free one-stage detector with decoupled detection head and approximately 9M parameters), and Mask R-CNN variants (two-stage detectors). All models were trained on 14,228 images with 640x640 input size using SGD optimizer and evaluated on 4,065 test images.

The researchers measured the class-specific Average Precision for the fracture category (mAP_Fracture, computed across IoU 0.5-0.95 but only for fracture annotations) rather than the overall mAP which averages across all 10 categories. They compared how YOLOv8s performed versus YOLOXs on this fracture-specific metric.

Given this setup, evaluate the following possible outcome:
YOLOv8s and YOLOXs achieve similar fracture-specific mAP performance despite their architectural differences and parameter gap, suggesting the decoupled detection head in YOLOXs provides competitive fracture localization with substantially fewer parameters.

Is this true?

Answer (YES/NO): YES